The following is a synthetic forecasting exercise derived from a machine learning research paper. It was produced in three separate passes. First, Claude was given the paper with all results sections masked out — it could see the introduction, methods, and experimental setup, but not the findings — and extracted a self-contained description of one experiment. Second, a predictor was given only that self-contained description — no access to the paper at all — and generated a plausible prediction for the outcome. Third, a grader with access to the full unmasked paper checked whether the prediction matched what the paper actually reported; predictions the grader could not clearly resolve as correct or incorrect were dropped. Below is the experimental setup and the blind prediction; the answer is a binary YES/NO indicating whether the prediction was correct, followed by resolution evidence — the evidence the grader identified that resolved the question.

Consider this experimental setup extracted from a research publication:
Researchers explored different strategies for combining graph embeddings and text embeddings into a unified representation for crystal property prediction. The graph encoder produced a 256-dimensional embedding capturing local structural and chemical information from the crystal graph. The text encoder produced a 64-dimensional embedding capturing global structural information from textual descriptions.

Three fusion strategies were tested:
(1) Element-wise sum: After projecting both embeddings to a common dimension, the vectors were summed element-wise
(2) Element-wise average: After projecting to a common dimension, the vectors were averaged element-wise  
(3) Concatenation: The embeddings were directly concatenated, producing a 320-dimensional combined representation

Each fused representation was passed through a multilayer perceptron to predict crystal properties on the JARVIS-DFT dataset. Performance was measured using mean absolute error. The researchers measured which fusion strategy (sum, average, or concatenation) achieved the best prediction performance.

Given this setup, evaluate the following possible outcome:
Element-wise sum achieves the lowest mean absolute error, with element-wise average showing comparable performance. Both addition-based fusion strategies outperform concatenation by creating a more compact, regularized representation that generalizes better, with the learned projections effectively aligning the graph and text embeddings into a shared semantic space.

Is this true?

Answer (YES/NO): NO